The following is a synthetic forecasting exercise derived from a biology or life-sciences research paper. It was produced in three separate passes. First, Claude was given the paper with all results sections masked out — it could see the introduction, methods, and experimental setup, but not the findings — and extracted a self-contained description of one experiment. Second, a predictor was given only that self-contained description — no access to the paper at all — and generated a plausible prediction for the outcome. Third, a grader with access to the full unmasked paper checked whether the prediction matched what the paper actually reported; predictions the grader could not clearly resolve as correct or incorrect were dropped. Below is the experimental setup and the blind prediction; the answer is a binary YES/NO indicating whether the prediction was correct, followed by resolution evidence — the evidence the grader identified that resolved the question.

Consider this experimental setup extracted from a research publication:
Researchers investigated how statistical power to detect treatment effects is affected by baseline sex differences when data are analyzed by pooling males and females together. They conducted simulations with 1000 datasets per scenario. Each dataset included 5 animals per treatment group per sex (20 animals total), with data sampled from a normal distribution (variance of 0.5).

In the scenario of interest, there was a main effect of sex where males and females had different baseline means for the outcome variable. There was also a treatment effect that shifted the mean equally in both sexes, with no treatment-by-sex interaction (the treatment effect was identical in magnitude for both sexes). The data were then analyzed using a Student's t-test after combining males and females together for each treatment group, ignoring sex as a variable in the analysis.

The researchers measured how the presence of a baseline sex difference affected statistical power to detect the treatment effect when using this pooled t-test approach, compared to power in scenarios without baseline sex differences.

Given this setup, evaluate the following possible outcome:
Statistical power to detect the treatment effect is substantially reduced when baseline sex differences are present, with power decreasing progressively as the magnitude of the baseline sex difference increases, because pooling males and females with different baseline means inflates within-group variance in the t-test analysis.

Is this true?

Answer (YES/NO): YES